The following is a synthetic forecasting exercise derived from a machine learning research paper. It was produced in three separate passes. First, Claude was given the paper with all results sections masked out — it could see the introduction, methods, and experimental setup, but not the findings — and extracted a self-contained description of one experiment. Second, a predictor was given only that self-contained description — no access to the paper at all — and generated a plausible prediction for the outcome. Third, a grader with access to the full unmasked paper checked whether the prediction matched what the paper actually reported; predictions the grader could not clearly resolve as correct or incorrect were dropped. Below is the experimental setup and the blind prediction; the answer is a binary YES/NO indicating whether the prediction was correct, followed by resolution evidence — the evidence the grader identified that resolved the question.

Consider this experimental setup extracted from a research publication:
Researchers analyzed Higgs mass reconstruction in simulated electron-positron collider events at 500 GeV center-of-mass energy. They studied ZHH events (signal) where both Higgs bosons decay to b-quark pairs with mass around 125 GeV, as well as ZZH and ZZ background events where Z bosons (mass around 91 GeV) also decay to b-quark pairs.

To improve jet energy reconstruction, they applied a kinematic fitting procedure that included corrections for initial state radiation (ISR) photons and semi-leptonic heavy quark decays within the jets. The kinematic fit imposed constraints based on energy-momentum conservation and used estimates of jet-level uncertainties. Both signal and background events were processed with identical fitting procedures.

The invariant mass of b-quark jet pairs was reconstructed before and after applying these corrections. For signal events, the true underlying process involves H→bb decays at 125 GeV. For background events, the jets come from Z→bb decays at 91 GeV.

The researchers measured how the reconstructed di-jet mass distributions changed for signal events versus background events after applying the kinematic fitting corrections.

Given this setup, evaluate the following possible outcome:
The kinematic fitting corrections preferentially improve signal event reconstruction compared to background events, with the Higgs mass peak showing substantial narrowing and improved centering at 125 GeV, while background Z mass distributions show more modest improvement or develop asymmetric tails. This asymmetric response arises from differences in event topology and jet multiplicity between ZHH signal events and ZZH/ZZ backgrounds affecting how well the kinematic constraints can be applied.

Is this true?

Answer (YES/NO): NO